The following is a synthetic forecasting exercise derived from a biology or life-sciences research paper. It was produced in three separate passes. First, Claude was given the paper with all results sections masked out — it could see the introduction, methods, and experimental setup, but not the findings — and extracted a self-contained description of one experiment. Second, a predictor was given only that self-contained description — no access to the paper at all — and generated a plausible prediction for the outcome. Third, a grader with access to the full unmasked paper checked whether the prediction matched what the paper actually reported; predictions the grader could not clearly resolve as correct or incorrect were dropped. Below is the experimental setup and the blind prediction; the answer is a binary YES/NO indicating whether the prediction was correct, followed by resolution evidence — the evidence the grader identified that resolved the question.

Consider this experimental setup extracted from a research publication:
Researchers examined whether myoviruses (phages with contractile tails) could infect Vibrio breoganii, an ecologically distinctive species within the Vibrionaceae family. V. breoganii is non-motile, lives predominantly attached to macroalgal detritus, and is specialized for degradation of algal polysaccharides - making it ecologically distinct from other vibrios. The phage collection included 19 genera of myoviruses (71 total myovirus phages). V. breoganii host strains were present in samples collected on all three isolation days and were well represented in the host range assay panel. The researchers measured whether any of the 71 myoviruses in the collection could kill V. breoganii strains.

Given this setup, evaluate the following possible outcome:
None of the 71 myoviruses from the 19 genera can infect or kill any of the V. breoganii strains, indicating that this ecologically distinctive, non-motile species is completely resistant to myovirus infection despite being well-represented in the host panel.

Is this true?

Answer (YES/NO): NO